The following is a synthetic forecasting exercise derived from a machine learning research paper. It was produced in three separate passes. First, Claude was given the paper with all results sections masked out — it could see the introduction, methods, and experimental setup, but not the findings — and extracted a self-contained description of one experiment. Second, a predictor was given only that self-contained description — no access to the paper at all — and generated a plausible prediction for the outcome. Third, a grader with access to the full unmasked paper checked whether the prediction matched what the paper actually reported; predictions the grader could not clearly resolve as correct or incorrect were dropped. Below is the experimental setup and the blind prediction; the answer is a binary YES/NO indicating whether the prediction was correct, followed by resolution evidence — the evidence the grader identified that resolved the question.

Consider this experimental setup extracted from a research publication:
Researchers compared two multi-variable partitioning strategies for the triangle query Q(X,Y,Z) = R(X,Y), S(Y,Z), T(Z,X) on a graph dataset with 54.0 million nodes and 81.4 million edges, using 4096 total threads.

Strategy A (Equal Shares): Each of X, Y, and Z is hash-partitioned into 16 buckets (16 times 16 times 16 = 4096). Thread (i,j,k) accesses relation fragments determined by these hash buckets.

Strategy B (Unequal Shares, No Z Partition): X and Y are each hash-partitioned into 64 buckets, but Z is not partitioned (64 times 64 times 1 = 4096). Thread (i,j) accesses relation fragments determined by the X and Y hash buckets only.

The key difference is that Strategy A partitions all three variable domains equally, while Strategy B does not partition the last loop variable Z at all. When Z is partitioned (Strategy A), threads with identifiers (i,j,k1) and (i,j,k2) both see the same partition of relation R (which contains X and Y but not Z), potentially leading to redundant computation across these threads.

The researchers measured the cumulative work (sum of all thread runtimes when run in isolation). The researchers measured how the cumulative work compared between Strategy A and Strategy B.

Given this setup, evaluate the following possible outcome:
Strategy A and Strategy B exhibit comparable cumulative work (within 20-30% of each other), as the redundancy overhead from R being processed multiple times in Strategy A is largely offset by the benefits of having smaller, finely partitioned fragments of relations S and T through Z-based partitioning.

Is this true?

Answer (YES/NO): NO